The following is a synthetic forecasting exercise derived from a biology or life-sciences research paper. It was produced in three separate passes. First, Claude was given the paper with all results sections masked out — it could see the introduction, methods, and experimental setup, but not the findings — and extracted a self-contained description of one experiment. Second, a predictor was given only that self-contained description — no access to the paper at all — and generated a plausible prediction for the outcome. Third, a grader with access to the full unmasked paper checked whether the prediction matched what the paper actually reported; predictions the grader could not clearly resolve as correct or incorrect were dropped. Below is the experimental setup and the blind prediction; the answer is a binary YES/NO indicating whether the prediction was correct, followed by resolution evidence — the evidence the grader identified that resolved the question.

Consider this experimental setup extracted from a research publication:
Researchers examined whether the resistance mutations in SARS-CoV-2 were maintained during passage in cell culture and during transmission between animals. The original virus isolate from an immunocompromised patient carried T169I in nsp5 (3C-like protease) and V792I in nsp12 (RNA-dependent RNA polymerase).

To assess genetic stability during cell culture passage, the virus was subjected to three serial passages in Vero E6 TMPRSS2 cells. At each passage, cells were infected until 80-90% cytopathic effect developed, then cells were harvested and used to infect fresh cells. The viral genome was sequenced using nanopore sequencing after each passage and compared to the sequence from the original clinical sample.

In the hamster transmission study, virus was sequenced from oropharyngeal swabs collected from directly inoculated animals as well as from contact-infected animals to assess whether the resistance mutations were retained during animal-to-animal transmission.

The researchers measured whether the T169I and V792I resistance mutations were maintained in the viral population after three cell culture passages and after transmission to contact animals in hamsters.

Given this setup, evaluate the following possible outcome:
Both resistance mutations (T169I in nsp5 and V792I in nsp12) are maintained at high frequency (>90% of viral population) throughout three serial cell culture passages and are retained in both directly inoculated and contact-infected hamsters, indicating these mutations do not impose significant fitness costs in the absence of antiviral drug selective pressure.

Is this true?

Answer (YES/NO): YES